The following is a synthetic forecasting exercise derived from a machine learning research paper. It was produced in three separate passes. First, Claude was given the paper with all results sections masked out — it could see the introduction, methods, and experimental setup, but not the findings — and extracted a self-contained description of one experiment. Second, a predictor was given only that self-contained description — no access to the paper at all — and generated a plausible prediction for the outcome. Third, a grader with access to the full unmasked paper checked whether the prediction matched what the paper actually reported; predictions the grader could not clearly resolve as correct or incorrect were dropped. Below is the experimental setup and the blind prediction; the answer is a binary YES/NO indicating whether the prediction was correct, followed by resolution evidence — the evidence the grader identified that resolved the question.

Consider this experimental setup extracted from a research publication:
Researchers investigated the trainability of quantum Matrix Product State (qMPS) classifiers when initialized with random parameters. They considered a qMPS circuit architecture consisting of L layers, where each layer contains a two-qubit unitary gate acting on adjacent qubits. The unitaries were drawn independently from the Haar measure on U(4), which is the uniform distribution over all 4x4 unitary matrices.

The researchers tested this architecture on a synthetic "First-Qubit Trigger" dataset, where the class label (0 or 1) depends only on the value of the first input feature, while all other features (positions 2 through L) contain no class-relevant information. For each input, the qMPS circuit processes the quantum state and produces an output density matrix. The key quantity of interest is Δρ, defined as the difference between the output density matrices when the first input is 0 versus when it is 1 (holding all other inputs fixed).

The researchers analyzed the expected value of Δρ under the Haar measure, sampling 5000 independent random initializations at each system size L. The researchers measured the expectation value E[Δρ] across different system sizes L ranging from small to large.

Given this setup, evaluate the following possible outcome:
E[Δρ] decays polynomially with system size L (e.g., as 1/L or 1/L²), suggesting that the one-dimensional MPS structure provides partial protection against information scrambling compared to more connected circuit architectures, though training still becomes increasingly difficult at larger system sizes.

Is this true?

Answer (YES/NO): NO